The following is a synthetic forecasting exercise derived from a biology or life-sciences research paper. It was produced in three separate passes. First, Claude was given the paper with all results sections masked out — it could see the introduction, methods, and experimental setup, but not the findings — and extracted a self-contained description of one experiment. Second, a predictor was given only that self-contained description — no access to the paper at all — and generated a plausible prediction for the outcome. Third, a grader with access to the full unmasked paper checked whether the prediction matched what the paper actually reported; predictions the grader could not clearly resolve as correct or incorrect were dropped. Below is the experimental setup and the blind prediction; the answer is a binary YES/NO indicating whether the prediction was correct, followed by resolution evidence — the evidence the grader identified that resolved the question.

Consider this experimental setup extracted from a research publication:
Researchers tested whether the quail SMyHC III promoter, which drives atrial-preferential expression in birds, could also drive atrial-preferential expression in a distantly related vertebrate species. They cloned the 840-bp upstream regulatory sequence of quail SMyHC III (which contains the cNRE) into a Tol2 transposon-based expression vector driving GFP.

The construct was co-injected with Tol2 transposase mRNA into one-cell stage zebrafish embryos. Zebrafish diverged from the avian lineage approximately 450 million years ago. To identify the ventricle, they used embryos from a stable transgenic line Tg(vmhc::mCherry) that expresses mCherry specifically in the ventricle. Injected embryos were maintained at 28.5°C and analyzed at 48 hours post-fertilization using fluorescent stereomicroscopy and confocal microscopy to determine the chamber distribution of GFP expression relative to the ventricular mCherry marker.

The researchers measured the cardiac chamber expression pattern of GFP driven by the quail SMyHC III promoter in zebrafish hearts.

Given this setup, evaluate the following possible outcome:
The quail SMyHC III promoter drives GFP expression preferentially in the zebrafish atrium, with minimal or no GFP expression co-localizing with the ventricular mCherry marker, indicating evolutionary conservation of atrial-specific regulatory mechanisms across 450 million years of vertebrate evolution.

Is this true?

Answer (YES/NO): NO